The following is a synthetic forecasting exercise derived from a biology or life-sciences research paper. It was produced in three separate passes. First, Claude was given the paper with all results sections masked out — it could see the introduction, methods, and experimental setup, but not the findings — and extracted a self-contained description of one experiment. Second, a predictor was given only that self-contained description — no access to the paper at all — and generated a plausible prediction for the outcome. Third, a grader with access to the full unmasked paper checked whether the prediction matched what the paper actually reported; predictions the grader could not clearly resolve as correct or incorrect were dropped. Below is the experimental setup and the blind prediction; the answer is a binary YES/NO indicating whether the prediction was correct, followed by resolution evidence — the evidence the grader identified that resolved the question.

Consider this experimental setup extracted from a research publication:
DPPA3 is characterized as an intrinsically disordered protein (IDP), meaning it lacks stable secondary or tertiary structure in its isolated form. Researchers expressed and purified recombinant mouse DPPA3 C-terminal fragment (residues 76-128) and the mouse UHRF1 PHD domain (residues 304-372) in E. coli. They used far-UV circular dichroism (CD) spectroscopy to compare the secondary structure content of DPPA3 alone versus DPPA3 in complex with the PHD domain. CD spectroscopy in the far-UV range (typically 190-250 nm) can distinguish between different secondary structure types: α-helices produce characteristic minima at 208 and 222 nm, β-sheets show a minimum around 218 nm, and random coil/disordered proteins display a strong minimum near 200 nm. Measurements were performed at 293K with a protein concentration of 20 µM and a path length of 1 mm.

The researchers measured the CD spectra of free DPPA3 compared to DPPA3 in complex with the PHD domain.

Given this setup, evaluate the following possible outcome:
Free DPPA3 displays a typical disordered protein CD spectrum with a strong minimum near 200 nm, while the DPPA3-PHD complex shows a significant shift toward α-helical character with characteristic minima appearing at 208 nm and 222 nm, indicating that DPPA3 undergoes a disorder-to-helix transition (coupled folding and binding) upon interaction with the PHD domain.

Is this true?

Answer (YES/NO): YES